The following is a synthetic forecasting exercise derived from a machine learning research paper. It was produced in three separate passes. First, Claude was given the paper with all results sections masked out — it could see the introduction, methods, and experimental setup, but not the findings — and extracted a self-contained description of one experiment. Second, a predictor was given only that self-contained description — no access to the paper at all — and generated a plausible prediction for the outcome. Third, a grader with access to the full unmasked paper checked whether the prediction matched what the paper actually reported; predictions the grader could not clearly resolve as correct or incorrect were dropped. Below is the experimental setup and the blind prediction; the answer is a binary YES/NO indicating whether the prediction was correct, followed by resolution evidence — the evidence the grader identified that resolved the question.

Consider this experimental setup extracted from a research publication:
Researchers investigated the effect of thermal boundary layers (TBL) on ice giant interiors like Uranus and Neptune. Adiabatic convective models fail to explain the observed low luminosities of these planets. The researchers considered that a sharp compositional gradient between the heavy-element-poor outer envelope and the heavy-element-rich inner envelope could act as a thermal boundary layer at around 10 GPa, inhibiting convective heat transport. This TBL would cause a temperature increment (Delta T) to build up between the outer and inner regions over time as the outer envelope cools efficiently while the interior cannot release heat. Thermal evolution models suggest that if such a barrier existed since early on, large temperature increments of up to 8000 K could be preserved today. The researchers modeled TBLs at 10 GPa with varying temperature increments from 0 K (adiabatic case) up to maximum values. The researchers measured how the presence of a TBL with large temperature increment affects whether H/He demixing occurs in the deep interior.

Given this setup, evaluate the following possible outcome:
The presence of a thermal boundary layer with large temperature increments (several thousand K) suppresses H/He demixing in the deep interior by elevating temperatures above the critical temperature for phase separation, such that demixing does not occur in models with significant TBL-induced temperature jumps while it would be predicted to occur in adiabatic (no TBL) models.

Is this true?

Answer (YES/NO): YES